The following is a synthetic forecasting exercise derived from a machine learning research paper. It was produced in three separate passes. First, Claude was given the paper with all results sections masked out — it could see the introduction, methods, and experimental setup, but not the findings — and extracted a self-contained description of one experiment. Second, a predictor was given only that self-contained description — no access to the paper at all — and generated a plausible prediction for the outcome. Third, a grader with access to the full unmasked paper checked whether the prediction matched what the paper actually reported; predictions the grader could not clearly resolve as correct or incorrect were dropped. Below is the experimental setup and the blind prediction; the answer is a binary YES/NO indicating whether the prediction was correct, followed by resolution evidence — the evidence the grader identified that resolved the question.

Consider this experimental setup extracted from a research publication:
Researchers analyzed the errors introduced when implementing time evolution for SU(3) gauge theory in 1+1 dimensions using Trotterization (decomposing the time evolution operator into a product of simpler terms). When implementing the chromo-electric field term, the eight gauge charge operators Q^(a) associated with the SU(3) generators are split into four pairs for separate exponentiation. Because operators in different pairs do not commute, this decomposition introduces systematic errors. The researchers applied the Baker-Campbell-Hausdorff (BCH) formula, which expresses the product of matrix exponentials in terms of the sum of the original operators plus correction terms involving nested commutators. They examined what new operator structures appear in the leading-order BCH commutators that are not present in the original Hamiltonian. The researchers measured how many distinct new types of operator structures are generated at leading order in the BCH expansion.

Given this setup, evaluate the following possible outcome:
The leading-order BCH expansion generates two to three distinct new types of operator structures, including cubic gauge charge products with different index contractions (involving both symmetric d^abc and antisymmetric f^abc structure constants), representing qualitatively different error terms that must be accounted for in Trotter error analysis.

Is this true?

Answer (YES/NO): NO